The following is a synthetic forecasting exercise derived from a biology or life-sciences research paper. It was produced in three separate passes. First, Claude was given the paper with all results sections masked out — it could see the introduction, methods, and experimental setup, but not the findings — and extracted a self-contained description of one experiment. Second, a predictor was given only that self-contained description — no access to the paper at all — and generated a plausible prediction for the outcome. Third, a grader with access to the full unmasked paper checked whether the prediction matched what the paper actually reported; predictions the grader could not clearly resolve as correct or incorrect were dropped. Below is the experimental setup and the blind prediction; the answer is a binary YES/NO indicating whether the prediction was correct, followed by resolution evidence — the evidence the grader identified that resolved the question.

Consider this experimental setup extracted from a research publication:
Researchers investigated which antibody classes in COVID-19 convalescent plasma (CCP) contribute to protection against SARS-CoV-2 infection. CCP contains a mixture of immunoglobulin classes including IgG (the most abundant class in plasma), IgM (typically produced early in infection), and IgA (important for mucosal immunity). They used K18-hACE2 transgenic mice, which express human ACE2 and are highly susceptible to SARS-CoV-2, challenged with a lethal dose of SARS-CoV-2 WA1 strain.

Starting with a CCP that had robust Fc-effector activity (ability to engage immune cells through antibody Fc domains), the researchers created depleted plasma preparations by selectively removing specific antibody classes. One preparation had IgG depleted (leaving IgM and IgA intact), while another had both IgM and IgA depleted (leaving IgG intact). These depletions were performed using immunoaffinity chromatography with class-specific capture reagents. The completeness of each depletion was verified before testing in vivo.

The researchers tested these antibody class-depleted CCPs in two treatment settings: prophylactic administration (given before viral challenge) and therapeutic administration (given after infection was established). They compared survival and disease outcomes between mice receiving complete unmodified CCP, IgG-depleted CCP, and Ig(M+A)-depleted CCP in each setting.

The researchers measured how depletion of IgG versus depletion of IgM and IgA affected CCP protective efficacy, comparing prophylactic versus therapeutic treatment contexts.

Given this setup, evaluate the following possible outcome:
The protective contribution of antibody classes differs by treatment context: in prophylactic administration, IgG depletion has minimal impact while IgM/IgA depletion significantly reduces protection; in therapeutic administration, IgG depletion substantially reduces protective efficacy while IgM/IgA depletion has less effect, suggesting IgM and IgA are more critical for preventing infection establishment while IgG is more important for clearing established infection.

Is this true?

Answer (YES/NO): NO